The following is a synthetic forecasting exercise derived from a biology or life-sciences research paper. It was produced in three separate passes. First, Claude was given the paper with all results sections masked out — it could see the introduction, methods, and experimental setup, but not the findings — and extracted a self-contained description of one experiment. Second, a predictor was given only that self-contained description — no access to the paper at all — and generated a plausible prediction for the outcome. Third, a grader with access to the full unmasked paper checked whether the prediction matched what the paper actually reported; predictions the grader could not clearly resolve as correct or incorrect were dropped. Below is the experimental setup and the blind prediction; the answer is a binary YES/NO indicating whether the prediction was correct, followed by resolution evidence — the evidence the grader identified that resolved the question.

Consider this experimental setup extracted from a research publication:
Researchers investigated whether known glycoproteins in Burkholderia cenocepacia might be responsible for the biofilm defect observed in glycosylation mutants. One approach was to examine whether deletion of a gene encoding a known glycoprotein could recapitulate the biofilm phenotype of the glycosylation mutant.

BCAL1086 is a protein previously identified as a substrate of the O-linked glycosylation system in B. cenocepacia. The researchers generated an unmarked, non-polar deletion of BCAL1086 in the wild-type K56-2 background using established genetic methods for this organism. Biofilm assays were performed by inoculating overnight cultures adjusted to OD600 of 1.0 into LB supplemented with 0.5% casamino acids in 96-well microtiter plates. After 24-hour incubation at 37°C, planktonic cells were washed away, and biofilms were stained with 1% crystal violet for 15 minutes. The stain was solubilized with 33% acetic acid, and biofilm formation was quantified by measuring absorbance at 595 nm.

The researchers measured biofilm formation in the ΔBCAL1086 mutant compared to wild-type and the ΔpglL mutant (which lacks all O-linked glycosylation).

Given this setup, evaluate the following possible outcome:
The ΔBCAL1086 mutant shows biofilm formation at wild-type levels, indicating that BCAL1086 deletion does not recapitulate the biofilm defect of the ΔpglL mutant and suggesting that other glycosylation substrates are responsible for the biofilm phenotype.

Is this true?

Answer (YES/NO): YES